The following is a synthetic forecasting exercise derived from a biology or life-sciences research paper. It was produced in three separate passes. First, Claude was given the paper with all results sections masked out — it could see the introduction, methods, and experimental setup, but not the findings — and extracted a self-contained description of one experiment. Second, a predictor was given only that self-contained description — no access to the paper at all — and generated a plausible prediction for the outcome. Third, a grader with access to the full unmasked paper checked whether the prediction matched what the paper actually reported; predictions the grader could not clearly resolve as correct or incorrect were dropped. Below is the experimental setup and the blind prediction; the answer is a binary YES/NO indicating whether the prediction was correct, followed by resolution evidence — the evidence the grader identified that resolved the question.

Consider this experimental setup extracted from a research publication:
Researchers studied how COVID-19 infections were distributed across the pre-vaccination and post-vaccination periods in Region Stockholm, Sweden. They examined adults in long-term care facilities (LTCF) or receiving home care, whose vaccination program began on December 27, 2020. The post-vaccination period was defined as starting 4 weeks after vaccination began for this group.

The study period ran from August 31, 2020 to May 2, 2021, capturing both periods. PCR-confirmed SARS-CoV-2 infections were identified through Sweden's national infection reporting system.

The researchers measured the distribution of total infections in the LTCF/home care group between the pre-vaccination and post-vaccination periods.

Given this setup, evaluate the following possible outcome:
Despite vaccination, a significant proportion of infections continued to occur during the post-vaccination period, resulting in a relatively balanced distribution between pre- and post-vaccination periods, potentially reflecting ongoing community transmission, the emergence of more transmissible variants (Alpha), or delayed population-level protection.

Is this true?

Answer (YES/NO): NO